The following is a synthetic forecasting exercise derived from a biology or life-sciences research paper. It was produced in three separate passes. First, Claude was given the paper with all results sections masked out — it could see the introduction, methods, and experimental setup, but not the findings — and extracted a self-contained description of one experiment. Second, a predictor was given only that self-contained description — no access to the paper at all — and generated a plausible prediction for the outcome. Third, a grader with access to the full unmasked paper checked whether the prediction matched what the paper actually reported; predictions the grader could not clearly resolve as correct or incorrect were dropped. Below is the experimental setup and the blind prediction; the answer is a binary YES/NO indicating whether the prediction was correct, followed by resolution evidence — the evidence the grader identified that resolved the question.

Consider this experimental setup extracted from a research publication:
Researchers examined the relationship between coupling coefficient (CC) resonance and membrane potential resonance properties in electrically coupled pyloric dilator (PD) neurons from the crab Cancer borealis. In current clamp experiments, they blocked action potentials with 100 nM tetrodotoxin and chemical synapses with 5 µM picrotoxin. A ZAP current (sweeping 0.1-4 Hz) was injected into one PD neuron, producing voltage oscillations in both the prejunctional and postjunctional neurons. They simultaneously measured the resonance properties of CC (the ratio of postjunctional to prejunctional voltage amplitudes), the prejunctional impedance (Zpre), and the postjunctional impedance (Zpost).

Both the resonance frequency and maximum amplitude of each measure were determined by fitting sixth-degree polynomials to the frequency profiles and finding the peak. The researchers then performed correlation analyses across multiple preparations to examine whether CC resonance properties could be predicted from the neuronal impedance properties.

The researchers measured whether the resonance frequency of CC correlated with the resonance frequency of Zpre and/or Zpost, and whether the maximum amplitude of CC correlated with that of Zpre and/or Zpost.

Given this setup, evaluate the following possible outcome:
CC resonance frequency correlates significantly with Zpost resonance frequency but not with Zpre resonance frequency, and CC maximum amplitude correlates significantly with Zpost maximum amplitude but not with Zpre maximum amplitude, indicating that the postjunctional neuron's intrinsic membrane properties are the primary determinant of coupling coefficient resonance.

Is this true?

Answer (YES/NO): NO